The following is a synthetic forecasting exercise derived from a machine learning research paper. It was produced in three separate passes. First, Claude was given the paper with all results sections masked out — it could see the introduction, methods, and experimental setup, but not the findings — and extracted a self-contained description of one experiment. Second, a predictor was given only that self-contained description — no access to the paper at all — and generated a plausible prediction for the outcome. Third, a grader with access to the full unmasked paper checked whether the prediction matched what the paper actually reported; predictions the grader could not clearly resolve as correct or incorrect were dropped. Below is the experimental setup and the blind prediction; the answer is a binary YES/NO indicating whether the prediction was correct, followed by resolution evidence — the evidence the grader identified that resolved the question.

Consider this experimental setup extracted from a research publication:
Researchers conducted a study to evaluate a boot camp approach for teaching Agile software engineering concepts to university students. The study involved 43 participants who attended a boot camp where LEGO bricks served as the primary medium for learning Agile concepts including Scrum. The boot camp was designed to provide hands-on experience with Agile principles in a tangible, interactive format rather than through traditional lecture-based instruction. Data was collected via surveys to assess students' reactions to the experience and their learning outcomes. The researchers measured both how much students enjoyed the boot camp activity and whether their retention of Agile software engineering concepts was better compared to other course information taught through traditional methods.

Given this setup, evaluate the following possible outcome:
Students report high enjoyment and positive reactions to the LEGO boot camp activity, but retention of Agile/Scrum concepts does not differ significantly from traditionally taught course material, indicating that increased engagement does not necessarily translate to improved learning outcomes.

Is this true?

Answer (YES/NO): YES